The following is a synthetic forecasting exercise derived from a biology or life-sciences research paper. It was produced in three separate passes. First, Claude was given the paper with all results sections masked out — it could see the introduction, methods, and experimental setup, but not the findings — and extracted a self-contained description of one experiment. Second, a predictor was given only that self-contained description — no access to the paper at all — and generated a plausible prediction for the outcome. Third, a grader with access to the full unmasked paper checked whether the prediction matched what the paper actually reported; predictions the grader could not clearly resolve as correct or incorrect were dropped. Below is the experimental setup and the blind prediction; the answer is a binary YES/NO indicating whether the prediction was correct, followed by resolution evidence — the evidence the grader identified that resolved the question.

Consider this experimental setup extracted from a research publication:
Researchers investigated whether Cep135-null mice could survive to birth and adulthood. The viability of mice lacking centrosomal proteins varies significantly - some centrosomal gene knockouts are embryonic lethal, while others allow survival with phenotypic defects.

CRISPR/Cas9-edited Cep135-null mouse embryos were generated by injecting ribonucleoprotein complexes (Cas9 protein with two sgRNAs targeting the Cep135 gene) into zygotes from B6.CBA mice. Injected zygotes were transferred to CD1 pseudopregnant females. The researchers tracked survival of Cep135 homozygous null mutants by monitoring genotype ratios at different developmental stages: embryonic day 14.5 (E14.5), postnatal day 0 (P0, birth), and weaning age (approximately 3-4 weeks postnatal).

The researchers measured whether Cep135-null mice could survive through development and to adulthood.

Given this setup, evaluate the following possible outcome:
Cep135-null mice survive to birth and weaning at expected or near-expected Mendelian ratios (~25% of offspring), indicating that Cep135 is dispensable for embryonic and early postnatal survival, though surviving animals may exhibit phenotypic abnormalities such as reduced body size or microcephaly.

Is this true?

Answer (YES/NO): NO